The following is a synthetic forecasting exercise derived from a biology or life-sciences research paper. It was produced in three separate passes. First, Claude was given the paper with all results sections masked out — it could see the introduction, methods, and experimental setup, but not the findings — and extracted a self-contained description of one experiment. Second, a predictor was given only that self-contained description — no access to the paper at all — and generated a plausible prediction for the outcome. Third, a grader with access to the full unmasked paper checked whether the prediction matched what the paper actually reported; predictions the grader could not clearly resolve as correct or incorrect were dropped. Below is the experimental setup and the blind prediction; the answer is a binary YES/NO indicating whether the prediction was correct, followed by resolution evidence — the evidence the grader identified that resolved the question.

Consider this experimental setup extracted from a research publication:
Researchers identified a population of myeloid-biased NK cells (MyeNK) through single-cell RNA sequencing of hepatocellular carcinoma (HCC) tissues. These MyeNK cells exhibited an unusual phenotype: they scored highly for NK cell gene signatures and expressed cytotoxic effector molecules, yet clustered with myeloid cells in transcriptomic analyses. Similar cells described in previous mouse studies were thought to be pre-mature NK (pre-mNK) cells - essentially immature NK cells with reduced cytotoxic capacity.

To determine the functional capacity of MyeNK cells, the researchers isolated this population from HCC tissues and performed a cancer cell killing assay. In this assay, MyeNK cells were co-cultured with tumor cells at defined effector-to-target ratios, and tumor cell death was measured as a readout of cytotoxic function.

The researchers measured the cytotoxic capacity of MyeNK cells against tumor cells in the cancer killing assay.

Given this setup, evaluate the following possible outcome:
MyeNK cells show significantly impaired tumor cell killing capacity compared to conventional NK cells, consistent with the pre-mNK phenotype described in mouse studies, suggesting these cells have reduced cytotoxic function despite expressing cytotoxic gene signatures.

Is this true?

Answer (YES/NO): NO